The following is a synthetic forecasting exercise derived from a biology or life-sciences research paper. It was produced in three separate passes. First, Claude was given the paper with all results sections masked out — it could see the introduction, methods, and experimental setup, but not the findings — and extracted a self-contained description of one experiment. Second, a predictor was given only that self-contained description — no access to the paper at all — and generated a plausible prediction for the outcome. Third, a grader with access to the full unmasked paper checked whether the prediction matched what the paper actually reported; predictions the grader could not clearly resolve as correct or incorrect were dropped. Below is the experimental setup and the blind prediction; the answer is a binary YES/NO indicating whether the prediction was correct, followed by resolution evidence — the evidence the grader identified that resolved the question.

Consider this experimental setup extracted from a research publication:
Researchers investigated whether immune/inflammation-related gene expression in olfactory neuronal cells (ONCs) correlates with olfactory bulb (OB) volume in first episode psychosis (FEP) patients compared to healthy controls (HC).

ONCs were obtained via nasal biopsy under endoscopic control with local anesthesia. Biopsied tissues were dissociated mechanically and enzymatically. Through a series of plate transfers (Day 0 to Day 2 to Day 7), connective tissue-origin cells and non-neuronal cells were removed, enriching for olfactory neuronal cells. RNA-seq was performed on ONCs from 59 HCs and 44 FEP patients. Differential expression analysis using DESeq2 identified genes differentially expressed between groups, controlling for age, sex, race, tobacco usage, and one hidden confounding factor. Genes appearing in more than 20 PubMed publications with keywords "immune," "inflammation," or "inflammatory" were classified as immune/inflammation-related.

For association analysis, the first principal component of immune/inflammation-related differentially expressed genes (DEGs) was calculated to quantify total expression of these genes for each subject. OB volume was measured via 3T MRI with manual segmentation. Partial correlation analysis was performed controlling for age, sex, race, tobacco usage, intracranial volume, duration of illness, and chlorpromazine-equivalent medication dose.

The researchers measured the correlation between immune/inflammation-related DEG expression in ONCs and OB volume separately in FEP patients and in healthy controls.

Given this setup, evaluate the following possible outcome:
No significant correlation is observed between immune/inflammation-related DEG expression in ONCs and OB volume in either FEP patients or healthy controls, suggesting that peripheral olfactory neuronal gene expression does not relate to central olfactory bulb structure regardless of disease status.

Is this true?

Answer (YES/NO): NO